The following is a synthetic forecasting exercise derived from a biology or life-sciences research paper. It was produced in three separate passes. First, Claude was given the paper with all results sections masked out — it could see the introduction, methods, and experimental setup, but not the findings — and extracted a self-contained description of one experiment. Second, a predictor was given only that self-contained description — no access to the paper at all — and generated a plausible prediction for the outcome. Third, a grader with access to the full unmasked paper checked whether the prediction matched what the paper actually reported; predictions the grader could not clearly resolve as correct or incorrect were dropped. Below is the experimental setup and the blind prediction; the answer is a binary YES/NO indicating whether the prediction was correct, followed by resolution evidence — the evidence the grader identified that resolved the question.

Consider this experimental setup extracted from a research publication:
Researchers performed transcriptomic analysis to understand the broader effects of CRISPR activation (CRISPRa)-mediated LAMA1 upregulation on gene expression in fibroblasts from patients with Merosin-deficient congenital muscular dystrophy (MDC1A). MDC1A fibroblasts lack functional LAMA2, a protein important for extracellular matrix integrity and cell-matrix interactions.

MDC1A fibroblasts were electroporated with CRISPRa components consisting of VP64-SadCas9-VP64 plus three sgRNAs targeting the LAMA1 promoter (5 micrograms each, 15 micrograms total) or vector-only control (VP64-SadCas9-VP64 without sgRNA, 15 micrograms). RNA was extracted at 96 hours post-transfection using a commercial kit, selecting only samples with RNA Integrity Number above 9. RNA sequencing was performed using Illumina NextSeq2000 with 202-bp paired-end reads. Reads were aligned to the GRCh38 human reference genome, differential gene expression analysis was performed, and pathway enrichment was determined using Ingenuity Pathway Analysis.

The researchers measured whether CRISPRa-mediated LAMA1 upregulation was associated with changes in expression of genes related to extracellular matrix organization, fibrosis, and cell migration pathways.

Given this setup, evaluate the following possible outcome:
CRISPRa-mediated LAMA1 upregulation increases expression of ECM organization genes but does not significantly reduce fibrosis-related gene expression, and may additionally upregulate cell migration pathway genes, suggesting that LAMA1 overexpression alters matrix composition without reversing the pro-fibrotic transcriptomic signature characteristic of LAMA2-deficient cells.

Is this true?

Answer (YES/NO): NO